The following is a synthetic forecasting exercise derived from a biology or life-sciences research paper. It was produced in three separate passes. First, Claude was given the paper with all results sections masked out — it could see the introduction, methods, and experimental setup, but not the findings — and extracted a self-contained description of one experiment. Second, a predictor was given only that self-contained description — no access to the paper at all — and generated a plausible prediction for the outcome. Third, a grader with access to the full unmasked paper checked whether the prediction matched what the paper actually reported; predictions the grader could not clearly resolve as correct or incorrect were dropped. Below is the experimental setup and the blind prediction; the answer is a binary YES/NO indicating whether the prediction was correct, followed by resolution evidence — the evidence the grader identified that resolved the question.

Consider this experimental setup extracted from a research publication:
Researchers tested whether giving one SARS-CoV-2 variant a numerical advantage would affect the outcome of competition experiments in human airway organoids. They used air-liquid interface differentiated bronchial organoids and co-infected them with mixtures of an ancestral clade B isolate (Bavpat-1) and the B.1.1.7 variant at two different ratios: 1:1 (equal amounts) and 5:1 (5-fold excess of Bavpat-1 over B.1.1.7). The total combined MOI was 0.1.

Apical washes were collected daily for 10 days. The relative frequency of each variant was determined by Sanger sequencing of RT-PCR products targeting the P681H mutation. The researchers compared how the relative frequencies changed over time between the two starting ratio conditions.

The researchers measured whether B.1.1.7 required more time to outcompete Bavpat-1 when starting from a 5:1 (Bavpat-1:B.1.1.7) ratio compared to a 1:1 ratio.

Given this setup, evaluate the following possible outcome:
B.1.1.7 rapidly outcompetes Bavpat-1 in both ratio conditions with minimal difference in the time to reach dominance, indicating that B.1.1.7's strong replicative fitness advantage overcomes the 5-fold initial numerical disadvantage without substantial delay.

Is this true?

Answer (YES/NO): YES